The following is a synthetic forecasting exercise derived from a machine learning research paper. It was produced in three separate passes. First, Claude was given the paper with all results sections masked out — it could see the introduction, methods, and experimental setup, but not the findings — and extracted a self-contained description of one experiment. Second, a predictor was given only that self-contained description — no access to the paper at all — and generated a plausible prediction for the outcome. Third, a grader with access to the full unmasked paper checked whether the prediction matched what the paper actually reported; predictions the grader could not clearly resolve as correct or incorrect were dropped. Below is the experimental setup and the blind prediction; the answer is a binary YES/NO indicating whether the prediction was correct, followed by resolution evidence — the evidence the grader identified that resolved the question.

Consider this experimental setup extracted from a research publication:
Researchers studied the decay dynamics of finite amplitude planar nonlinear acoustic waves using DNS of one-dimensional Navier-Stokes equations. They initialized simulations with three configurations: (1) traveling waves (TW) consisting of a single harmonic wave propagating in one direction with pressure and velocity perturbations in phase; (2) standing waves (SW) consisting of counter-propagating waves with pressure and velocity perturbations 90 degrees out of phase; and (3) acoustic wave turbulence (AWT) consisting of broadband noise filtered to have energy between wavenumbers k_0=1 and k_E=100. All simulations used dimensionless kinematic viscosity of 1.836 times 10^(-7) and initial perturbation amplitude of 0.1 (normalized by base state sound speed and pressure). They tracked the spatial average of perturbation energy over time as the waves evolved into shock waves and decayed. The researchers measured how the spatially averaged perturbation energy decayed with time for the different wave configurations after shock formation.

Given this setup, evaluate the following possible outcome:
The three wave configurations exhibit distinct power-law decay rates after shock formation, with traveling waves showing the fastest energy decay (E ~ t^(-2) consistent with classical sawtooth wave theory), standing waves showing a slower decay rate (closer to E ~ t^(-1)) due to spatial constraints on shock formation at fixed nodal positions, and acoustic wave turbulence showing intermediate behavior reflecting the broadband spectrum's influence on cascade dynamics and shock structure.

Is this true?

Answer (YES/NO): NO